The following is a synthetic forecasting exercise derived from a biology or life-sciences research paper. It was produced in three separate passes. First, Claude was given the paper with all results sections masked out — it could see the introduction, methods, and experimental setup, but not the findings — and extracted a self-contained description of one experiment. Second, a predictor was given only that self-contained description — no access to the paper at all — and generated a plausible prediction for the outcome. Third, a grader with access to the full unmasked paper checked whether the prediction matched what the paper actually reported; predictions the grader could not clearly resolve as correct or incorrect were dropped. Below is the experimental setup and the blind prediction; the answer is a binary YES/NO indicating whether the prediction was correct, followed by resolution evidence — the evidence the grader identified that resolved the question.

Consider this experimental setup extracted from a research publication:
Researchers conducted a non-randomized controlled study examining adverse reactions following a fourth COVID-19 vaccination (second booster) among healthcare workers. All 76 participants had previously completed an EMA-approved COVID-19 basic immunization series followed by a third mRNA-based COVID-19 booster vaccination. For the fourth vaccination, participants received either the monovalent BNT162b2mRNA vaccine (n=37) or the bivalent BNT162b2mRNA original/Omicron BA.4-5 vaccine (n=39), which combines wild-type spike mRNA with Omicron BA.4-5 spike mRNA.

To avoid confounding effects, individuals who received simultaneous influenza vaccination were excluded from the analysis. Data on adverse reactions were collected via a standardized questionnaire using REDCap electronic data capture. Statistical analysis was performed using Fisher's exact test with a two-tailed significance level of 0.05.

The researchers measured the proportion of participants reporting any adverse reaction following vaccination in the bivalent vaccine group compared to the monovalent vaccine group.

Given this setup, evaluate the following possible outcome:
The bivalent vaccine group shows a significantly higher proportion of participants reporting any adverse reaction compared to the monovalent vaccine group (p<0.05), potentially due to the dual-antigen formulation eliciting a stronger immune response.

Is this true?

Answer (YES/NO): YES